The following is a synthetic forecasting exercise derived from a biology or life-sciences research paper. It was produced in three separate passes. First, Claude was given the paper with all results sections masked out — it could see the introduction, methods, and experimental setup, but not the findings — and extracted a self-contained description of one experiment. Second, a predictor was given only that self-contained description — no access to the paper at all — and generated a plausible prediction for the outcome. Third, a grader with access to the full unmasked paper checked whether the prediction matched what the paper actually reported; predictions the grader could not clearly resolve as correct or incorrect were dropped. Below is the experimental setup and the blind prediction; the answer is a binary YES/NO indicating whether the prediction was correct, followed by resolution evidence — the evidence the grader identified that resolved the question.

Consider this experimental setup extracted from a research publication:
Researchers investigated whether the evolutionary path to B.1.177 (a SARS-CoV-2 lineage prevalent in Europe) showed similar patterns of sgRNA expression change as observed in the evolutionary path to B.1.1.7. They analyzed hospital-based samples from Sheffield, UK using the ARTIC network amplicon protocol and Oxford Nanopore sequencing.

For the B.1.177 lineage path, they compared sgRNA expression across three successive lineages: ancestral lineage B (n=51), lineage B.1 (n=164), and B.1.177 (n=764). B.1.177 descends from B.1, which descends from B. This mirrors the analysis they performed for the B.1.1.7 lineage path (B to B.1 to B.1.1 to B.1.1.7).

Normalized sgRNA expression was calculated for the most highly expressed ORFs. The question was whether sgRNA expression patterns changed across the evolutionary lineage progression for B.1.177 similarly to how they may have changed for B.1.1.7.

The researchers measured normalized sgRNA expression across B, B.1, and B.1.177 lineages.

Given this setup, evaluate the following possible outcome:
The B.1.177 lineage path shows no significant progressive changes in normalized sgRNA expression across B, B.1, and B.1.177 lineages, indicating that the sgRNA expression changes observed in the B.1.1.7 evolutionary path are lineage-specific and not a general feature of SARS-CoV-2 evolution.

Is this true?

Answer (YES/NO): NO